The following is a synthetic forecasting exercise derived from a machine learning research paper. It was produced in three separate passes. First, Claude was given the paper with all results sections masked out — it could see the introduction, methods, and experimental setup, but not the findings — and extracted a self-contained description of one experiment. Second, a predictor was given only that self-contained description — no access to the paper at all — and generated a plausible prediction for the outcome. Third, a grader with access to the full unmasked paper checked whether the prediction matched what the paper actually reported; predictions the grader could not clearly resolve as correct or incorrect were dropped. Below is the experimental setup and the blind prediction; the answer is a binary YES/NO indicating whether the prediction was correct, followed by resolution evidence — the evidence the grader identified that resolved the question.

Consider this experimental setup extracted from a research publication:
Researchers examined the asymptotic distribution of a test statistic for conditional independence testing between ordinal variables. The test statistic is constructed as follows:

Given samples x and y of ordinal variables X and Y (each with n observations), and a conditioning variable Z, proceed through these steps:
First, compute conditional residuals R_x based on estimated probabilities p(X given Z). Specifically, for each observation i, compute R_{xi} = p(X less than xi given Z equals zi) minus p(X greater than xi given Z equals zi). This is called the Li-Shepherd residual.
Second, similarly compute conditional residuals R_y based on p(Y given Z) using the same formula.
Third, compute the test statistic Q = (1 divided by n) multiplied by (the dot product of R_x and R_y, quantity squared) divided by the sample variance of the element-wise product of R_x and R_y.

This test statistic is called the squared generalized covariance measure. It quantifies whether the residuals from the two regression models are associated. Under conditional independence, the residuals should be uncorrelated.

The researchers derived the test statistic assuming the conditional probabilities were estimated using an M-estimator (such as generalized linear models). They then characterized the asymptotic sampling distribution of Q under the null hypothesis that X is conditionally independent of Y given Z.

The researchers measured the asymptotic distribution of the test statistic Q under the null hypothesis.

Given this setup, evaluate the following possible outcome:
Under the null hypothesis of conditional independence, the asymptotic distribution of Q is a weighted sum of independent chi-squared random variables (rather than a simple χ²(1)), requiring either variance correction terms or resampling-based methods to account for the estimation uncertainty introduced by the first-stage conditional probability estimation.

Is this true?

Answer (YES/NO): NO